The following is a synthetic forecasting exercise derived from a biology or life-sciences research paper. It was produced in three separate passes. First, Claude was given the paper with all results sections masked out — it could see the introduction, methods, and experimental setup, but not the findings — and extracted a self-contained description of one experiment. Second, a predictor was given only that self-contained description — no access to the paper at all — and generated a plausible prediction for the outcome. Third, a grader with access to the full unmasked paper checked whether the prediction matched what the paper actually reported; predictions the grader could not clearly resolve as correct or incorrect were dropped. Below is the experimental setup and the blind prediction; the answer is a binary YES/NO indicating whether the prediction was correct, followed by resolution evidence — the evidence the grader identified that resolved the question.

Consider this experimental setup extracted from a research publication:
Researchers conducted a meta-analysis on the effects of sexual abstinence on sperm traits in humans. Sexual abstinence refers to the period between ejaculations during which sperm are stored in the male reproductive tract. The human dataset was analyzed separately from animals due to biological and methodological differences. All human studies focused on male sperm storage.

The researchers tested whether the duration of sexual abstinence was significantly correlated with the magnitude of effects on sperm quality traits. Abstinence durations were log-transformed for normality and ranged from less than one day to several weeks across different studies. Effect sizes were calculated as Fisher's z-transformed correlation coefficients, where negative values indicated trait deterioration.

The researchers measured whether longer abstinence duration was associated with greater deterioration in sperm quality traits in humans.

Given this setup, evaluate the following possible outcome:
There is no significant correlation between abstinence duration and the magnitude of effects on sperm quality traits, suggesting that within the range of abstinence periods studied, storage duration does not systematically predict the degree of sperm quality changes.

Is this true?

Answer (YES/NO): YES